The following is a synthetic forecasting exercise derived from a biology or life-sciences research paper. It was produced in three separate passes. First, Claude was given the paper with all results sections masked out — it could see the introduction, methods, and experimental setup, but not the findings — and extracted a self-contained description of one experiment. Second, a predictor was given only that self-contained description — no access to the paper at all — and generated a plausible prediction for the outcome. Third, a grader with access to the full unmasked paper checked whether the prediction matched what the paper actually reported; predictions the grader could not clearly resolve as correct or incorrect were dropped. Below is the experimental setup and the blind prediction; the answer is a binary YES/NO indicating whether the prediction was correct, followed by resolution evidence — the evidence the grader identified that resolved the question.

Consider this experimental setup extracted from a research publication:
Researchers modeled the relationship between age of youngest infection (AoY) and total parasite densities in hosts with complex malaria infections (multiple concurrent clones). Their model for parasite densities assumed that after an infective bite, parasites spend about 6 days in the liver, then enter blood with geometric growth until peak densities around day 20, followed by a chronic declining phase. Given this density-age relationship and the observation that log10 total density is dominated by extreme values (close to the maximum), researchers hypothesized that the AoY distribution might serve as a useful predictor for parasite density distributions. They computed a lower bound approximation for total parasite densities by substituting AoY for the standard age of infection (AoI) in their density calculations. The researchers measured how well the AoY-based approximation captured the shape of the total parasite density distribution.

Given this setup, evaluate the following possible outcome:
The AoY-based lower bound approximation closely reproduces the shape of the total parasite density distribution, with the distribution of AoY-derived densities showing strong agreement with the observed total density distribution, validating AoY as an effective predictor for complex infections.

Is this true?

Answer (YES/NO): YES